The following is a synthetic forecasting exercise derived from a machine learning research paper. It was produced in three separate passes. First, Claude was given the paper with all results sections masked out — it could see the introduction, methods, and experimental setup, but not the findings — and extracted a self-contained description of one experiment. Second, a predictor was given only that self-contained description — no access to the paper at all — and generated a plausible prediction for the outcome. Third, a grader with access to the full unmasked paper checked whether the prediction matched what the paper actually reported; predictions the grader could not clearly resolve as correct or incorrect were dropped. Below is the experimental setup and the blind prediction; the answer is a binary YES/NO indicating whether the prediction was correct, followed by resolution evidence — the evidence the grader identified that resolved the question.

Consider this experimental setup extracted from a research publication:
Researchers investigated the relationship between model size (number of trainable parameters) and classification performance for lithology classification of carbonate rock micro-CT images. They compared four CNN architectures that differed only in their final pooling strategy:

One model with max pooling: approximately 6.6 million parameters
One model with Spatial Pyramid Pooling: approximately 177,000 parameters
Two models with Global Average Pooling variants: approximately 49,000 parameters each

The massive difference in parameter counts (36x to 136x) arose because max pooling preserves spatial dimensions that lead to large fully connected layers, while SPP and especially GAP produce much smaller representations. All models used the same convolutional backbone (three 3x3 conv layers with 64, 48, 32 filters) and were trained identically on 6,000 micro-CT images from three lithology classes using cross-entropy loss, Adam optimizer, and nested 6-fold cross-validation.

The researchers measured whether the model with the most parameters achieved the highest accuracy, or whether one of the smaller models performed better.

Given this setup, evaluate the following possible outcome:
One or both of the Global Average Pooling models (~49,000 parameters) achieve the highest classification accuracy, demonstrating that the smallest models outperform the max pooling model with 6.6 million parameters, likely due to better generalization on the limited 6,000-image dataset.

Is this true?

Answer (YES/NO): NO